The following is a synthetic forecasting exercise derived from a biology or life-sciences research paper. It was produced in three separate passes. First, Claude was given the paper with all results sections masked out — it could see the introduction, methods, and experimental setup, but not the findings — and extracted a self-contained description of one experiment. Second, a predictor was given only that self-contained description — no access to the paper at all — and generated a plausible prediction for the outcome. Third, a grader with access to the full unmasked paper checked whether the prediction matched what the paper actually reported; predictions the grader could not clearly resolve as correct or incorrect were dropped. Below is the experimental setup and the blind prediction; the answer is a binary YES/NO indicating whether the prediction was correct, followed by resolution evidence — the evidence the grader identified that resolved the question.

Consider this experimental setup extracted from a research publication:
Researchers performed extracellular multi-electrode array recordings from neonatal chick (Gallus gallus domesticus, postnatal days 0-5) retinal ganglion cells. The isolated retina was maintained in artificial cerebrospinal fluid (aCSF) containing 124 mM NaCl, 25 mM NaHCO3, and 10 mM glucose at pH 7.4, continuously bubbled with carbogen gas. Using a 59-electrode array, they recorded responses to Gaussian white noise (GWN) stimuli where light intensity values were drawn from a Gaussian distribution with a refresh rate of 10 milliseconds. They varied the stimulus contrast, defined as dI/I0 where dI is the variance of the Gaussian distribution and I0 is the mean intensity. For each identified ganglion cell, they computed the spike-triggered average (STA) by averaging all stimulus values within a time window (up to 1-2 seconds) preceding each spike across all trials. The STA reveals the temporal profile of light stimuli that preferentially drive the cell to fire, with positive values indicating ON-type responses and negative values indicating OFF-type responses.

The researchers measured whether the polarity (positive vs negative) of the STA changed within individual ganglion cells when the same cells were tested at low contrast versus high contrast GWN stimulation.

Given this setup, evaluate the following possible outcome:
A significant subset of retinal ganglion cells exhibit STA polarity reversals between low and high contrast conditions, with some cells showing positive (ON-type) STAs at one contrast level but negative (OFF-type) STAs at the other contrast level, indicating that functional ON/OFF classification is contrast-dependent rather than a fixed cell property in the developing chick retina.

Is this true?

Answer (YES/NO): YES